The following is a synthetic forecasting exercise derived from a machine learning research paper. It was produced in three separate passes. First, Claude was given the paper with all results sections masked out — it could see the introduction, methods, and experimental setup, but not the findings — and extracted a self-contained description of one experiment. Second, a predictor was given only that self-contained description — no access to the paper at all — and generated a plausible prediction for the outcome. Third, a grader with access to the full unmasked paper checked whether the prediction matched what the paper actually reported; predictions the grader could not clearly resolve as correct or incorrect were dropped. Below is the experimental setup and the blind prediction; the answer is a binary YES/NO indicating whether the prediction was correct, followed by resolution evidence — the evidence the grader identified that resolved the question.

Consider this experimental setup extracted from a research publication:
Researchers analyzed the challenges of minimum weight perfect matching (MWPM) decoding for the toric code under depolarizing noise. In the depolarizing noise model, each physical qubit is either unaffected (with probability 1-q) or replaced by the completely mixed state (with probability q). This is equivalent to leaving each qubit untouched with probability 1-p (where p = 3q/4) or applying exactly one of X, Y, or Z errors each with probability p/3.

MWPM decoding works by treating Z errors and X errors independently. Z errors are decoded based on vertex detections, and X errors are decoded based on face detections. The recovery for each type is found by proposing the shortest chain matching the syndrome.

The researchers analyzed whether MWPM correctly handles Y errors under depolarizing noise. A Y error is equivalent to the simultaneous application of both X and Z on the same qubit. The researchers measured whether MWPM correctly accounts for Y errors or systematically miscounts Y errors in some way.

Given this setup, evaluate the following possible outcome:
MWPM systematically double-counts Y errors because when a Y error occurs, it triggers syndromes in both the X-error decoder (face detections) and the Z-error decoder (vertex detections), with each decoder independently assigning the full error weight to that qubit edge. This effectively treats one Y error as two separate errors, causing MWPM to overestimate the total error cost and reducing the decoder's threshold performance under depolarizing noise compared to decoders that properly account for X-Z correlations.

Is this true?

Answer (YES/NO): YES